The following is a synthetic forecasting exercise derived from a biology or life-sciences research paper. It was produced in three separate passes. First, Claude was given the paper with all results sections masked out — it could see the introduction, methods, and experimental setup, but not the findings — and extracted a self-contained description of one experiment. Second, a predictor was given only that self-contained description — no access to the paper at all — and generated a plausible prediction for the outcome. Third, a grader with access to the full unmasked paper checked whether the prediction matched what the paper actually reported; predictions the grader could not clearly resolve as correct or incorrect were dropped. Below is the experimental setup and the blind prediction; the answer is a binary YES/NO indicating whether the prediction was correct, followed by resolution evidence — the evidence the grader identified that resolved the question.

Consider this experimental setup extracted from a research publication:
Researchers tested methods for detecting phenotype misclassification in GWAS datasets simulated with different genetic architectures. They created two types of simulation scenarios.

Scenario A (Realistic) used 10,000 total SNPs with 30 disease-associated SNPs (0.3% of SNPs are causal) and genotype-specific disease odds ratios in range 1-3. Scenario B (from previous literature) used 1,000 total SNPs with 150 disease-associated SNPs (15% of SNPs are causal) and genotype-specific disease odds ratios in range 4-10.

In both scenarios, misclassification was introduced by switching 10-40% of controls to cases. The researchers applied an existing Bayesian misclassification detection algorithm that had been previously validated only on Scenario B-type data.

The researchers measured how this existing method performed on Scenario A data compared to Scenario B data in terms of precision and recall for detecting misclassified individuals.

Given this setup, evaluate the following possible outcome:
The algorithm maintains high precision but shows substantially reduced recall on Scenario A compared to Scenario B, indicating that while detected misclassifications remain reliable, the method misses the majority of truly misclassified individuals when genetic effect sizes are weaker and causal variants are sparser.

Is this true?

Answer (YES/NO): NO